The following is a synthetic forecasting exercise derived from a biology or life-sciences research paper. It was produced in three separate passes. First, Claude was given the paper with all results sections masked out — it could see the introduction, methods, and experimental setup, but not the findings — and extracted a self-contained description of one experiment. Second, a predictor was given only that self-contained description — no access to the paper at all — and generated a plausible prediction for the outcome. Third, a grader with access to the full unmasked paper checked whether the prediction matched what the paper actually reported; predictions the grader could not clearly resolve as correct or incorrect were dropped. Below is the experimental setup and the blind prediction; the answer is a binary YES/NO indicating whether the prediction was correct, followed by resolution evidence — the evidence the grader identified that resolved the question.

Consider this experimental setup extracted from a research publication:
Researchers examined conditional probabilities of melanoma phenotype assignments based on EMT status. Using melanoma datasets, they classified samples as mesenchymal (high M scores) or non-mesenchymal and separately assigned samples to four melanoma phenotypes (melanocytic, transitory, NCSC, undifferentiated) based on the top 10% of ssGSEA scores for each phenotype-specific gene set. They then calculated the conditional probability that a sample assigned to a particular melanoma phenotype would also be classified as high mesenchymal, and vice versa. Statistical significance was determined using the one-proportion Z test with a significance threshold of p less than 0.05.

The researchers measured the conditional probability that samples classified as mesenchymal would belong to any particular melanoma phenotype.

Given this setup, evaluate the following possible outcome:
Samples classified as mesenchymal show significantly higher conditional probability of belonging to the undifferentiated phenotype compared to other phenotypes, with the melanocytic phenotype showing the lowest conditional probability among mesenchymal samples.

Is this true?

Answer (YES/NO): NO